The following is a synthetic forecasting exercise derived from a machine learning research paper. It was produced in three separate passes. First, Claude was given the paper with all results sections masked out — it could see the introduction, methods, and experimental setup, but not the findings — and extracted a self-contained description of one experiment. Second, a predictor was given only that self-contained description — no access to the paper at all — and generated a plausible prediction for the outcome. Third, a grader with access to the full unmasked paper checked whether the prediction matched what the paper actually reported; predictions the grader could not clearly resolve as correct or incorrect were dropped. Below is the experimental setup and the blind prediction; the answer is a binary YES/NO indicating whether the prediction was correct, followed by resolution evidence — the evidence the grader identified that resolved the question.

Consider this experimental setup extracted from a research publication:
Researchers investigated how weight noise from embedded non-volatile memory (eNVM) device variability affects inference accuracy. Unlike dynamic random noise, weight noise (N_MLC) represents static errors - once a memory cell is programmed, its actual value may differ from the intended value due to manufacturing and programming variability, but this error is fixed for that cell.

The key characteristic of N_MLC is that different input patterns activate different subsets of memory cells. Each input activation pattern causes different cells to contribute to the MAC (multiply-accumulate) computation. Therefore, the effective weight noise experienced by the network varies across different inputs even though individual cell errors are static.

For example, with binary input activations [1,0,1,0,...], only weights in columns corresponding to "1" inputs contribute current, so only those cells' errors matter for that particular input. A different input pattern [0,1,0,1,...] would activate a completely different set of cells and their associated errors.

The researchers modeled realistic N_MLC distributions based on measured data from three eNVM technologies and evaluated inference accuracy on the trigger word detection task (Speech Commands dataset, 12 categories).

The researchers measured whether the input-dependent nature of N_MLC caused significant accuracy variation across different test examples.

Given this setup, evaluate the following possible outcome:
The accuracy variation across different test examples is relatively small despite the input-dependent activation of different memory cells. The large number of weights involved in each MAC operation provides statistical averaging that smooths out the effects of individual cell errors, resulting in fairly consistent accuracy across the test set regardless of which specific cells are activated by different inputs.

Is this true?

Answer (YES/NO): YES